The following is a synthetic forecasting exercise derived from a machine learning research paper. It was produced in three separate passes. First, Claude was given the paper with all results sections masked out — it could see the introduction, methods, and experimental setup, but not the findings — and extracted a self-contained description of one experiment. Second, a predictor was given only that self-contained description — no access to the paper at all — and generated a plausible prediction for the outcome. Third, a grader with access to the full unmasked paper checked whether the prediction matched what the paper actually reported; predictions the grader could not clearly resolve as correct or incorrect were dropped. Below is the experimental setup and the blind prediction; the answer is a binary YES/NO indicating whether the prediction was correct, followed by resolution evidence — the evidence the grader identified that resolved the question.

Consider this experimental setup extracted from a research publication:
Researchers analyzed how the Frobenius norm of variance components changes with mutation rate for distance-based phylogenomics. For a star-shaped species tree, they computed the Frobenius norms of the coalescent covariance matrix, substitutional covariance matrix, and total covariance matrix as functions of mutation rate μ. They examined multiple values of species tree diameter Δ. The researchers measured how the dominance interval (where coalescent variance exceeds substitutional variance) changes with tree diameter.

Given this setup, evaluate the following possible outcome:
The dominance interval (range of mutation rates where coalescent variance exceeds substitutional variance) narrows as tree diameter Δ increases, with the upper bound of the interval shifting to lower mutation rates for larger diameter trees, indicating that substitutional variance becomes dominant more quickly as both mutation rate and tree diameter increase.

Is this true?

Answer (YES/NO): YES